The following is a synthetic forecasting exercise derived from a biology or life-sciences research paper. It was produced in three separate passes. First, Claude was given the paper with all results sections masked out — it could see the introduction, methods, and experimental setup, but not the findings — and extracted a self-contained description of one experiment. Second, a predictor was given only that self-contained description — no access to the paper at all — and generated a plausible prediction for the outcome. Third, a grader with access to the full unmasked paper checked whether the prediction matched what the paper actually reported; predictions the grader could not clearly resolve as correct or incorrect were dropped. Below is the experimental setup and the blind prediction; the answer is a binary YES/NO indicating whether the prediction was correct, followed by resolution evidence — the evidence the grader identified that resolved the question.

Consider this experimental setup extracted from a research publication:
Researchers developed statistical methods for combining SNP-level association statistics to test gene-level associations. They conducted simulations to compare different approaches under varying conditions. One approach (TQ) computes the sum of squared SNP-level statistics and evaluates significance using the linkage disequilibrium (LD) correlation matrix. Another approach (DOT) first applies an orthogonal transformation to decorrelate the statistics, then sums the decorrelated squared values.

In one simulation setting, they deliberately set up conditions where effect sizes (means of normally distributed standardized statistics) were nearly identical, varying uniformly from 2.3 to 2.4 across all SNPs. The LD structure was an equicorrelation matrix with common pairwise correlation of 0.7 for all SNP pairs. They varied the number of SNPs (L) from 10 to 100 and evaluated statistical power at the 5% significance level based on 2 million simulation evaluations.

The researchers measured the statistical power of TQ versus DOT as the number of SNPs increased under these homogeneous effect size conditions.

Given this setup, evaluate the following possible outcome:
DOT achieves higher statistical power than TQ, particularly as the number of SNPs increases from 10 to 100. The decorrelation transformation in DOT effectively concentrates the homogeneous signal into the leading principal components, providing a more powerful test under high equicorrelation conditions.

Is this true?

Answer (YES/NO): NO